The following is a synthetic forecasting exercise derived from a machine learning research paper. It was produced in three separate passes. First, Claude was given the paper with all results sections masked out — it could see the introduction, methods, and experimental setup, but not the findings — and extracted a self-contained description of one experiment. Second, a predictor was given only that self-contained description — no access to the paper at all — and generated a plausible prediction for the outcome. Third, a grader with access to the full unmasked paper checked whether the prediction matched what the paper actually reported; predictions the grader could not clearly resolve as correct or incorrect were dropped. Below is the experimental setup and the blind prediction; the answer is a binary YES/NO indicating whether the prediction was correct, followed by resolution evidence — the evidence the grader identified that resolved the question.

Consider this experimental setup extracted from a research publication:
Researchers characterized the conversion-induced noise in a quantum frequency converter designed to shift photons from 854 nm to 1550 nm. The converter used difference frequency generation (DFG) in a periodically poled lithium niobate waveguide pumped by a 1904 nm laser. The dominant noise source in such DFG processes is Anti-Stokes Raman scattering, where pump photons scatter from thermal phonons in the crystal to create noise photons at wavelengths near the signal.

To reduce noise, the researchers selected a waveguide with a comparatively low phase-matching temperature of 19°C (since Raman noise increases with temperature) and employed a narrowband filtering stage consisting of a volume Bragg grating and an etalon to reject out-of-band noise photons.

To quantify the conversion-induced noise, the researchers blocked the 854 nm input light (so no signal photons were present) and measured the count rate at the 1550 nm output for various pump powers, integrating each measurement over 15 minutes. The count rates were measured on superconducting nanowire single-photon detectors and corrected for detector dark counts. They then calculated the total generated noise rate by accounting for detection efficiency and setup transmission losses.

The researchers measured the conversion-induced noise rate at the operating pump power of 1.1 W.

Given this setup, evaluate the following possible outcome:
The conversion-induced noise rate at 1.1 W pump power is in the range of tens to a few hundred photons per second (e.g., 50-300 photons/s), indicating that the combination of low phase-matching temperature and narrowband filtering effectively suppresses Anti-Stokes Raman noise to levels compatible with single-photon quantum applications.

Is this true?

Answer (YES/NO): NO